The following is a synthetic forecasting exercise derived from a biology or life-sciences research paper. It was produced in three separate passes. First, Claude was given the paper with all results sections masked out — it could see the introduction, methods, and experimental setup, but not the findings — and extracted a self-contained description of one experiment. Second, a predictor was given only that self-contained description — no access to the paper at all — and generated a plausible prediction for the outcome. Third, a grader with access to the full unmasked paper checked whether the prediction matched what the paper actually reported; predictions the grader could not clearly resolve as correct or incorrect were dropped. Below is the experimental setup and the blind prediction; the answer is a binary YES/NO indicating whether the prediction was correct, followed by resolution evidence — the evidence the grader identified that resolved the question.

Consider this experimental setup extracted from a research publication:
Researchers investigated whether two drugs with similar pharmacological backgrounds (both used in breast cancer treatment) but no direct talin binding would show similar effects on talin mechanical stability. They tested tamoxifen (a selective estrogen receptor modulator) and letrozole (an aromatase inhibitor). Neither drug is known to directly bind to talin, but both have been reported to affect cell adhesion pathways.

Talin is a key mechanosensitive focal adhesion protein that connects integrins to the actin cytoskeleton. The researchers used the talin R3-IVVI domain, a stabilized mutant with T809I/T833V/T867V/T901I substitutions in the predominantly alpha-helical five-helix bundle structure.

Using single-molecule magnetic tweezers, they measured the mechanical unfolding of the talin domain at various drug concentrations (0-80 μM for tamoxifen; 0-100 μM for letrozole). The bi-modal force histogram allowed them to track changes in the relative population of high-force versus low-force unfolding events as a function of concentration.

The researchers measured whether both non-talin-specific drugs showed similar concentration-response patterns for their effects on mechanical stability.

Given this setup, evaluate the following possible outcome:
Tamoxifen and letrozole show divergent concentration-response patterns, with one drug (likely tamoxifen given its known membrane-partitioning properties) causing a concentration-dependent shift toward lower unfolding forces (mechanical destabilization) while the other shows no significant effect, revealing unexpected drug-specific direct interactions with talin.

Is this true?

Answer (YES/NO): NO